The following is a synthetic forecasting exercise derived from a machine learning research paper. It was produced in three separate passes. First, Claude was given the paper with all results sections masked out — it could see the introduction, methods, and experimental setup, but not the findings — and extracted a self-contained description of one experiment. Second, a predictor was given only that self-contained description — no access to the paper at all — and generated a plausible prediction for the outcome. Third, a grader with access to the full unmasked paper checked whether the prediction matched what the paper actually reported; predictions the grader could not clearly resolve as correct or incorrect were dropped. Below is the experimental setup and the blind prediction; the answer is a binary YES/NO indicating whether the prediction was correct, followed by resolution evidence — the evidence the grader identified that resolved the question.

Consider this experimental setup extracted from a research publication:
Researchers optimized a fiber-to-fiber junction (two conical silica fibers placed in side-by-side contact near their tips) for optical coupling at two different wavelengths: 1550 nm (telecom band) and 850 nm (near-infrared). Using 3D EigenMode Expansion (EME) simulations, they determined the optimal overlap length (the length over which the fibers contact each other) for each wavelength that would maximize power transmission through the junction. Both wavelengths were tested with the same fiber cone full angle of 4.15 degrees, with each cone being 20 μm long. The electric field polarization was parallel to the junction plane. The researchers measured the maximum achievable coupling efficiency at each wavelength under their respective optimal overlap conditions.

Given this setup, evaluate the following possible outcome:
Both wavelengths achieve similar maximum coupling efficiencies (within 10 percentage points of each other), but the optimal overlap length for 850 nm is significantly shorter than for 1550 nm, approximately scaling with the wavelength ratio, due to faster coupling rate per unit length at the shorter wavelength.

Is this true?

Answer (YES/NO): YES